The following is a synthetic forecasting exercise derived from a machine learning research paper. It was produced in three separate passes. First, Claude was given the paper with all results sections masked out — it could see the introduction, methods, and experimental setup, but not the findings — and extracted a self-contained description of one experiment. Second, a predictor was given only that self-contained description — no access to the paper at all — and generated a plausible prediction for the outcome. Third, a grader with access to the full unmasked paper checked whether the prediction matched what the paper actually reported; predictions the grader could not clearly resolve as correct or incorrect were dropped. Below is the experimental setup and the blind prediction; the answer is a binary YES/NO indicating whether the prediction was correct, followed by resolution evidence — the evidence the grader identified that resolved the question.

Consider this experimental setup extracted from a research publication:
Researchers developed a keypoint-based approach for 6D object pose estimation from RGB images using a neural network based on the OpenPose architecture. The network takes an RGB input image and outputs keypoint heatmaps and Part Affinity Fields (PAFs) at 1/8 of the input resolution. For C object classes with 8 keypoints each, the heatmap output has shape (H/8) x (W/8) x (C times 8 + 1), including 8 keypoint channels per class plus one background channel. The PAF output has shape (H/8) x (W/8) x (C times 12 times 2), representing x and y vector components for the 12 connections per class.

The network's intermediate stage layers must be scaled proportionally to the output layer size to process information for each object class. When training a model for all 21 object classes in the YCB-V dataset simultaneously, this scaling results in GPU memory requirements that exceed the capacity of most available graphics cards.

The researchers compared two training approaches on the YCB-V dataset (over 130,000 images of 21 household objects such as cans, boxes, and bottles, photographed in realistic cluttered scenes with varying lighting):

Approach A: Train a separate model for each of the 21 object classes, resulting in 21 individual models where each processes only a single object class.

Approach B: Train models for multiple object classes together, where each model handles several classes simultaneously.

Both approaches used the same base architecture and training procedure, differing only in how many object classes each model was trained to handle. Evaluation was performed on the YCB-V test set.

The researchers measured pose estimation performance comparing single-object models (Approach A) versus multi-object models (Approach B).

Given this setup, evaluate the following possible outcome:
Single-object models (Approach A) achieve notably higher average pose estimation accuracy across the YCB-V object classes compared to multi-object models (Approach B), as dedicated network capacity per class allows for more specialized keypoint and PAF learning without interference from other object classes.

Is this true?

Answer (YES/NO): YES